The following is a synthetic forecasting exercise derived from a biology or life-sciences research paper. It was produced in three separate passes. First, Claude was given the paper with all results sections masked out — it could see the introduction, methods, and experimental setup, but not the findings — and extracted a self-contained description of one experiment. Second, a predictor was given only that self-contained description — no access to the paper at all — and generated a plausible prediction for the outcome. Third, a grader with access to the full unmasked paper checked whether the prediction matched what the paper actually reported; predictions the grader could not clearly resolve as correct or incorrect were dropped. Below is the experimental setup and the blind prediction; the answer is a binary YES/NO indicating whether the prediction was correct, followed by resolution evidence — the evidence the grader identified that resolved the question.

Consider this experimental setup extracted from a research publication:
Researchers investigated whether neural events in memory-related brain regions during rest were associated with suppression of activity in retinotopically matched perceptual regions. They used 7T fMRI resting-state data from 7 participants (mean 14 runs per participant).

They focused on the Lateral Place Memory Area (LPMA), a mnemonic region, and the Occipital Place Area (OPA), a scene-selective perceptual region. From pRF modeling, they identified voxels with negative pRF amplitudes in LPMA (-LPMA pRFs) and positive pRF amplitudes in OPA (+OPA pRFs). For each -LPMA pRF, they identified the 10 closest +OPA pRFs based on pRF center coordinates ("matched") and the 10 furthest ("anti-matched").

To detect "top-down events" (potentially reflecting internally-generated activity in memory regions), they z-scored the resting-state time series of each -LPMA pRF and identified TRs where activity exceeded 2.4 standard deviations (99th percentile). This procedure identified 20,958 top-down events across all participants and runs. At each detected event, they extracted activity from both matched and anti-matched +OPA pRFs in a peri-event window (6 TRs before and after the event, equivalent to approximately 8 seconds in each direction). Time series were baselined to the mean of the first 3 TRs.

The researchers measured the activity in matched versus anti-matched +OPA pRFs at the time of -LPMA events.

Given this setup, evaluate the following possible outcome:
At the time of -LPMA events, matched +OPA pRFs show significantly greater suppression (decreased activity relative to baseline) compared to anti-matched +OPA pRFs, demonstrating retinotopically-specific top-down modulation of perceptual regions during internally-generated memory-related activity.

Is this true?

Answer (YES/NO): YES